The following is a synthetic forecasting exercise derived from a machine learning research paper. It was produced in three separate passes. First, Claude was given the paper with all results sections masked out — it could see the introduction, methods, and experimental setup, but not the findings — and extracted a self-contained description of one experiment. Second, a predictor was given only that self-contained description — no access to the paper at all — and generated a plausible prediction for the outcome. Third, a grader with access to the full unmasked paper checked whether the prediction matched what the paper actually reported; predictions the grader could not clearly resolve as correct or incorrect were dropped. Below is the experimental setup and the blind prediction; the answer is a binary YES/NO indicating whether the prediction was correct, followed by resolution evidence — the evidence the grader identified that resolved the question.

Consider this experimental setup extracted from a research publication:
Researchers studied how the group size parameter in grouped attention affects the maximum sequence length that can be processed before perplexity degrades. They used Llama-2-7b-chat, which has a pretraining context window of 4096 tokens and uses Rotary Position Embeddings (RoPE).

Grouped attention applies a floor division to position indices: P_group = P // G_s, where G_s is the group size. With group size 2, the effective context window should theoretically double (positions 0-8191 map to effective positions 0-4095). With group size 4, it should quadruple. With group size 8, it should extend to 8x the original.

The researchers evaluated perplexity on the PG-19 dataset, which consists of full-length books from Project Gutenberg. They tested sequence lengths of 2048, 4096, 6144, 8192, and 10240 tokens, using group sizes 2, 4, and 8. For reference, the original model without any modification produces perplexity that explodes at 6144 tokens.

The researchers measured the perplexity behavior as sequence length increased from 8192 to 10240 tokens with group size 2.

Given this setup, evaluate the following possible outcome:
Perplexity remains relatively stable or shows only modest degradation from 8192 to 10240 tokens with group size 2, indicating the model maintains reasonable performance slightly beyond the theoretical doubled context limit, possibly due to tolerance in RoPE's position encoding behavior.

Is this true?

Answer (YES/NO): NO